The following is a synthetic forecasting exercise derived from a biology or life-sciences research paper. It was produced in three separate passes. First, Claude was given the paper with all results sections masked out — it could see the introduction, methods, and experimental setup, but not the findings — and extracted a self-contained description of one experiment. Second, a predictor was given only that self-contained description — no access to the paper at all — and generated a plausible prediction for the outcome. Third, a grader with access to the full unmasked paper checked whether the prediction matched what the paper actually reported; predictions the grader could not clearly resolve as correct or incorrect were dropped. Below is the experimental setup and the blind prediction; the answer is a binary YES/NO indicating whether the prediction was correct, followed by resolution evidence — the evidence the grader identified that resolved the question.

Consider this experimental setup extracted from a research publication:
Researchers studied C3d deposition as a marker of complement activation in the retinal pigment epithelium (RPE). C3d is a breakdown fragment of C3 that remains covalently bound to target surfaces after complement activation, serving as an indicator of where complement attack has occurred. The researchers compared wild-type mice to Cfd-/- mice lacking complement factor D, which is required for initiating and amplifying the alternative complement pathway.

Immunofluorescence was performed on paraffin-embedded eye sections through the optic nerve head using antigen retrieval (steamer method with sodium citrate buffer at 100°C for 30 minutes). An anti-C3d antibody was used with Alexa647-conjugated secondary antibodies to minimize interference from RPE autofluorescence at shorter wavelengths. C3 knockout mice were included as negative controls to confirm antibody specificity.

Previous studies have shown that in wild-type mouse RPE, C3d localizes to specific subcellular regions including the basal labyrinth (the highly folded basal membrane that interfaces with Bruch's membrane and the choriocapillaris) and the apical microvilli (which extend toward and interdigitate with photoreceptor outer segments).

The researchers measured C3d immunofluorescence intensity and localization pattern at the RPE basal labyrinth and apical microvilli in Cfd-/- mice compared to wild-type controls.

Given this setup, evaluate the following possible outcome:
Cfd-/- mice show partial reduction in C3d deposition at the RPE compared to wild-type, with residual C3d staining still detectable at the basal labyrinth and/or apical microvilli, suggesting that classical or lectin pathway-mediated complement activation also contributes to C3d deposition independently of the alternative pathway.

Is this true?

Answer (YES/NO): NO